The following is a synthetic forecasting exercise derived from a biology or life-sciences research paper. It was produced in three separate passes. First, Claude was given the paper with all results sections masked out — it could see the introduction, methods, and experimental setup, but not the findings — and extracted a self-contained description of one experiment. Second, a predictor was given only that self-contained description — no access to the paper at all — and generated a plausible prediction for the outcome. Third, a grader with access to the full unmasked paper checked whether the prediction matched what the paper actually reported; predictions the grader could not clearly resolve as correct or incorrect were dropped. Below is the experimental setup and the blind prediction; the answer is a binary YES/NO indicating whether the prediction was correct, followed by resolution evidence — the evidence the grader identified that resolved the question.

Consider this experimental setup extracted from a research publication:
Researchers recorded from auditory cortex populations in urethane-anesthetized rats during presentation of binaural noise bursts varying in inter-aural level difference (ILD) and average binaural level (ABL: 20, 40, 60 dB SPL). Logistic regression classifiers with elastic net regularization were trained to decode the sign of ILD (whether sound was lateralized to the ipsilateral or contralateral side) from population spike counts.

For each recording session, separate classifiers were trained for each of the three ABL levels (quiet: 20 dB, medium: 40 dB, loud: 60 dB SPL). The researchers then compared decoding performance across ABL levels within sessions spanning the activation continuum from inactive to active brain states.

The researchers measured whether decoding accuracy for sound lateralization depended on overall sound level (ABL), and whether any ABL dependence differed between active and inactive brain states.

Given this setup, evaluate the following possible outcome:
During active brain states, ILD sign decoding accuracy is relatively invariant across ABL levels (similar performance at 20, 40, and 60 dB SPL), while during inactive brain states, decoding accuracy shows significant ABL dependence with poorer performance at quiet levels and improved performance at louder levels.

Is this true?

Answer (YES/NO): YES